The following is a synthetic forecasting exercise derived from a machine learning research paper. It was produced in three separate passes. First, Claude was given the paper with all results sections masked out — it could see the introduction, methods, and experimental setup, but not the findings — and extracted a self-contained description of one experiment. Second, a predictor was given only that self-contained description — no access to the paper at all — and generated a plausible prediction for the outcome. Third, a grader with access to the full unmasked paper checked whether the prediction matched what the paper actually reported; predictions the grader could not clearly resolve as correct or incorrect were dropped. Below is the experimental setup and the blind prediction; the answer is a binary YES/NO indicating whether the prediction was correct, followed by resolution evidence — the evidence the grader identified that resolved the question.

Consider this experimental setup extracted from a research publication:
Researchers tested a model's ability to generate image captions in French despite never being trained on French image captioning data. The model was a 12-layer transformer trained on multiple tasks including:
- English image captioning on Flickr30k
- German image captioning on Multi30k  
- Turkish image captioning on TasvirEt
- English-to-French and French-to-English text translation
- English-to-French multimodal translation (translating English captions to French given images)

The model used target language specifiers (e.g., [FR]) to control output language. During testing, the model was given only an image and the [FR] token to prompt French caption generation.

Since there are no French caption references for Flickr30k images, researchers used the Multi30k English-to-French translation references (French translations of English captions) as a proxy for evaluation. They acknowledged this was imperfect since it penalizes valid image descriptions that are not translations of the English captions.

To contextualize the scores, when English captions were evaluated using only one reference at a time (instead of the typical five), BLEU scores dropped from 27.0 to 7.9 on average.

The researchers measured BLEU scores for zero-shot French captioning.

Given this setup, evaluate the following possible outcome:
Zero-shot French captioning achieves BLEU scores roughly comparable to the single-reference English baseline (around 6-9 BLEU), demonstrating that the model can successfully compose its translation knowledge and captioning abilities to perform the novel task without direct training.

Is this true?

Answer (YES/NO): NO